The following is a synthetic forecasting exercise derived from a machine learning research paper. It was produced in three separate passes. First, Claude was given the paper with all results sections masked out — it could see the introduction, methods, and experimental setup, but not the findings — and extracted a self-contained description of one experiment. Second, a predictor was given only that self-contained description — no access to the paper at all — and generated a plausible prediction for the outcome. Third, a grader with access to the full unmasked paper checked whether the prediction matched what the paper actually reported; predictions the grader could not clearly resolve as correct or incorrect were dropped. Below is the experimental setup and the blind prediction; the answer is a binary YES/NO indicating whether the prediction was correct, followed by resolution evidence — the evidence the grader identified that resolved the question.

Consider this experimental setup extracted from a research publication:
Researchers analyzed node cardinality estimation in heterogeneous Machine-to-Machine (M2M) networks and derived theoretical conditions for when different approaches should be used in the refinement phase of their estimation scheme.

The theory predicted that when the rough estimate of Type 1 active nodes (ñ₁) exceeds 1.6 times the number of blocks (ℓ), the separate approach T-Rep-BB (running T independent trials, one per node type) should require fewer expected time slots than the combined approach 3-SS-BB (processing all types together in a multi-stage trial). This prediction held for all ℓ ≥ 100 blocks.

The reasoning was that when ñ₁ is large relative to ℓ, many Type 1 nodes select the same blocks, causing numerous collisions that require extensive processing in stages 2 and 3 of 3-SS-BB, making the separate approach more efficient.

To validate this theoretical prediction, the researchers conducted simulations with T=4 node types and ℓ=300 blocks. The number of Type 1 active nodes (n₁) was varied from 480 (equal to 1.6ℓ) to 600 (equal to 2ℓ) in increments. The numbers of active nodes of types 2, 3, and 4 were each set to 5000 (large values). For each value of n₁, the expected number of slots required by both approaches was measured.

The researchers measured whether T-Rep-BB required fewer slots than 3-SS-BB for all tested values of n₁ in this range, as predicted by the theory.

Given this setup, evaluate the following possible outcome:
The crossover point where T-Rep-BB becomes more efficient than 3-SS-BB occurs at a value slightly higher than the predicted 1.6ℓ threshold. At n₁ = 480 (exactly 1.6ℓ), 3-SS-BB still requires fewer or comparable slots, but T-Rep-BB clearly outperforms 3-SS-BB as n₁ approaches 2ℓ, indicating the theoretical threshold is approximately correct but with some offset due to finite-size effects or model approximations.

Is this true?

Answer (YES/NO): NO